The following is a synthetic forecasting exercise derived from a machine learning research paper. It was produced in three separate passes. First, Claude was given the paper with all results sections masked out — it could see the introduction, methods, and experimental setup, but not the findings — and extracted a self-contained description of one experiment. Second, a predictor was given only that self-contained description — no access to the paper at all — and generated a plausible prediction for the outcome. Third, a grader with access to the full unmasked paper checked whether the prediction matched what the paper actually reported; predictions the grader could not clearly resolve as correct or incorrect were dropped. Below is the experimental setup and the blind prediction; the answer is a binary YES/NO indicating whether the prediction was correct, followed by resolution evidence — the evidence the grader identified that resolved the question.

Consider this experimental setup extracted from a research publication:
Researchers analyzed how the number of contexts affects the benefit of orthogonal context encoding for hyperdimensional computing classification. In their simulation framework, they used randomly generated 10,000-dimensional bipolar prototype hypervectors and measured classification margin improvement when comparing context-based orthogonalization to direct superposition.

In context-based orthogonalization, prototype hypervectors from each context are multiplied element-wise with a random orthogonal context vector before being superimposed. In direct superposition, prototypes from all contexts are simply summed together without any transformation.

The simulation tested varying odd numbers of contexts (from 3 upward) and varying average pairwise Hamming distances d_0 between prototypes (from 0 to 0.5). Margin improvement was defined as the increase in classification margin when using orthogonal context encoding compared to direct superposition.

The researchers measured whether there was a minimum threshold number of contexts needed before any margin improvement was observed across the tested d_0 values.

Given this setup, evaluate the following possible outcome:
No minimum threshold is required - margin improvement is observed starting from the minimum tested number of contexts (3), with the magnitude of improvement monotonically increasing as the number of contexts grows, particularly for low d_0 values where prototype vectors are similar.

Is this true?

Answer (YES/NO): NO